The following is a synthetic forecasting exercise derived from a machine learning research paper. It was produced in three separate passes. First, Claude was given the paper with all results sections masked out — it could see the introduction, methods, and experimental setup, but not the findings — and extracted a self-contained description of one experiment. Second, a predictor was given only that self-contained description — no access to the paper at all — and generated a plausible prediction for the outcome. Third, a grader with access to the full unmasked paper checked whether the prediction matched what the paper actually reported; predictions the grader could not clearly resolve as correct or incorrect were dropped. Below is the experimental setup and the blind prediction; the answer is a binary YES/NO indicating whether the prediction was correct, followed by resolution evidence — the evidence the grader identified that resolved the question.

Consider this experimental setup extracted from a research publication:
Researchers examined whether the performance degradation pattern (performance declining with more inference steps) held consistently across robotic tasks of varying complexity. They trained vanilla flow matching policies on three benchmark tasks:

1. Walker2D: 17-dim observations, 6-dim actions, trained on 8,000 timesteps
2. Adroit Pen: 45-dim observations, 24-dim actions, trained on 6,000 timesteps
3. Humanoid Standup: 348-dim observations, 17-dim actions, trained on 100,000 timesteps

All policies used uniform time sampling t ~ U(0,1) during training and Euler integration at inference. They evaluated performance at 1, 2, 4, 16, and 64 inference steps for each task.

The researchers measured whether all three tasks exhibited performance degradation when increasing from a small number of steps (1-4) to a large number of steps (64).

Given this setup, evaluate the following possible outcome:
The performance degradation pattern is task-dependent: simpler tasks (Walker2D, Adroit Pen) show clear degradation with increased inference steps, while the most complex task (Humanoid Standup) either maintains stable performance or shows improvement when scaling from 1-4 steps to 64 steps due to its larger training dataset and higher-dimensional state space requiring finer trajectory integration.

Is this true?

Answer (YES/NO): NO